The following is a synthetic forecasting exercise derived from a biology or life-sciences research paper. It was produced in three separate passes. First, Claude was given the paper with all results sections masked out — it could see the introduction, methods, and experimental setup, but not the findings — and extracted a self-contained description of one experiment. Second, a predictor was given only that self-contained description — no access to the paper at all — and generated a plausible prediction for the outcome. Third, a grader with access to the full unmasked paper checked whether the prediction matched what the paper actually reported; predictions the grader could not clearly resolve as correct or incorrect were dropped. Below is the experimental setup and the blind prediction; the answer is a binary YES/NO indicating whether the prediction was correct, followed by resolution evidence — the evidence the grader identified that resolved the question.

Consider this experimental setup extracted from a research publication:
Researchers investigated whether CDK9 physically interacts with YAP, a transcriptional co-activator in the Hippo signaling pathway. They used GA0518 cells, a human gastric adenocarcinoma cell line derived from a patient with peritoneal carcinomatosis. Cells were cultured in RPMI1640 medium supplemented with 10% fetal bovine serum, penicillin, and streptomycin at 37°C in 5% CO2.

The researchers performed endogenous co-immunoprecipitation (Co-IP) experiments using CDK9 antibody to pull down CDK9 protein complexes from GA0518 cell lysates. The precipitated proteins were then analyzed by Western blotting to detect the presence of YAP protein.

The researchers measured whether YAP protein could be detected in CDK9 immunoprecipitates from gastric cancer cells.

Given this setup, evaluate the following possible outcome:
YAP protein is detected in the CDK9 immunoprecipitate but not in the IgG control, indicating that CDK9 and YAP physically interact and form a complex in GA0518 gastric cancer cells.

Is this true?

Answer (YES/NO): YES